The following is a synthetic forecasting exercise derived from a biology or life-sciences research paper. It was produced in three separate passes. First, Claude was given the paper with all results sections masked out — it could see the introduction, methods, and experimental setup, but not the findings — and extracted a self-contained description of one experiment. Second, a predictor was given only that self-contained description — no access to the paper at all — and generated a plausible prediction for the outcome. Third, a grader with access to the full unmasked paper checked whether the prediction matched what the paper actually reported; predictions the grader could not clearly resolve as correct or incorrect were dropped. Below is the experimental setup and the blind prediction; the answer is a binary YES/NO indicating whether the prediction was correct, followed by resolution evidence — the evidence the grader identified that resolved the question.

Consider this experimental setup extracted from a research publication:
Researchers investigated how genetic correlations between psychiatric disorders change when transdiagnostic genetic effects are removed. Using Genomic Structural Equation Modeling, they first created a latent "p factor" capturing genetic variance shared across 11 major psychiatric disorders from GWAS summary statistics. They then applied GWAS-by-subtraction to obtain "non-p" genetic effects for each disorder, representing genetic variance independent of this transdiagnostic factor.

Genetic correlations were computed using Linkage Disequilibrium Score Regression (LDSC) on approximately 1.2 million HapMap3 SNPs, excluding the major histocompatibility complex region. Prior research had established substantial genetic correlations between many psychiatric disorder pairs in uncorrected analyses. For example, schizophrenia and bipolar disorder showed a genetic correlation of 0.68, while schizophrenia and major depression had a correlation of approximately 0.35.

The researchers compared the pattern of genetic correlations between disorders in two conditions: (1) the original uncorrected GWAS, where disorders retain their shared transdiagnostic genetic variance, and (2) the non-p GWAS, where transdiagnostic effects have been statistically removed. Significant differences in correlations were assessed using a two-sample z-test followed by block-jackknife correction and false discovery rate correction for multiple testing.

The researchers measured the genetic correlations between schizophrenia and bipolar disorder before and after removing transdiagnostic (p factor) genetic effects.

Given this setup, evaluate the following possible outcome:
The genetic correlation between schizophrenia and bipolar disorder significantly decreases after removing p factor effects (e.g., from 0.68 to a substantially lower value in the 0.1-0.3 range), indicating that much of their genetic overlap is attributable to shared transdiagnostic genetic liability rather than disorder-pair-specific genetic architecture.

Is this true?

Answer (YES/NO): NO